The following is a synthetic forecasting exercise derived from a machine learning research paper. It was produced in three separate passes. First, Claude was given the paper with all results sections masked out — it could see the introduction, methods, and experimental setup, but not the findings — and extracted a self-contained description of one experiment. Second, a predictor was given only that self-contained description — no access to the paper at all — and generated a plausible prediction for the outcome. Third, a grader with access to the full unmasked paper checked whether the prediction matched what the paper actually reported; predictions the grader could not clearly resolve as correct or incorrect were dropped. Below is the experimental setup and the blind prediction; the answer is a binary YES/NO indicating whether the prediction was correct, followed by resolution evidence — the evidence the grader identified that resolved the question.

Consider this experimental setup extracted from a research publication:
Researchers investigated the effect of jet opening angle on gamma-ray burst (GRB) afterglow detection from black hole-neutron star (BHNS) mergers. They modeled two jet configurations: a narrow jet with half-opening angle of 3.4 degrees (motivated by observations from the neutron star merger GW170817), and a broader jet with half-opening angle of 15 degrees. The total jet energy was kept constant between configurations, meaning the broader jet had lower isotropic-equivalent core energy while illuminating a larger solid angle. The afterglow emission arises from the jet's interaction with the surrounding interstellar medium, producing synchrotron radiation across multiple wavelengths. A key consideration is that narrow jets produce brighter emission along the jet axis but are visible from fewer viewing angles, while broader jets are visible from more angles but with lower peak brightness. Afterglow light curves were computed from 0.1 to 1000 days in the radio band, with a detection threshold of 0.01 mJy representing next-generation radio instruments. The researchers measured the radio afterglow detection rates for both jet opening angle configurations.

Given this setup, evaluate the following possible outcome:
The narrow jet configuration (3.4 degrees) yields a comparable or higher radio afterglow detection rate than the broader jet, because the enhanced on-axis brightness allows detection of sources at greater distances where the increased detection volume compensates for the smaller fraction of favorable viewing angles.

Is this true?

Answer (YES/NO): NO